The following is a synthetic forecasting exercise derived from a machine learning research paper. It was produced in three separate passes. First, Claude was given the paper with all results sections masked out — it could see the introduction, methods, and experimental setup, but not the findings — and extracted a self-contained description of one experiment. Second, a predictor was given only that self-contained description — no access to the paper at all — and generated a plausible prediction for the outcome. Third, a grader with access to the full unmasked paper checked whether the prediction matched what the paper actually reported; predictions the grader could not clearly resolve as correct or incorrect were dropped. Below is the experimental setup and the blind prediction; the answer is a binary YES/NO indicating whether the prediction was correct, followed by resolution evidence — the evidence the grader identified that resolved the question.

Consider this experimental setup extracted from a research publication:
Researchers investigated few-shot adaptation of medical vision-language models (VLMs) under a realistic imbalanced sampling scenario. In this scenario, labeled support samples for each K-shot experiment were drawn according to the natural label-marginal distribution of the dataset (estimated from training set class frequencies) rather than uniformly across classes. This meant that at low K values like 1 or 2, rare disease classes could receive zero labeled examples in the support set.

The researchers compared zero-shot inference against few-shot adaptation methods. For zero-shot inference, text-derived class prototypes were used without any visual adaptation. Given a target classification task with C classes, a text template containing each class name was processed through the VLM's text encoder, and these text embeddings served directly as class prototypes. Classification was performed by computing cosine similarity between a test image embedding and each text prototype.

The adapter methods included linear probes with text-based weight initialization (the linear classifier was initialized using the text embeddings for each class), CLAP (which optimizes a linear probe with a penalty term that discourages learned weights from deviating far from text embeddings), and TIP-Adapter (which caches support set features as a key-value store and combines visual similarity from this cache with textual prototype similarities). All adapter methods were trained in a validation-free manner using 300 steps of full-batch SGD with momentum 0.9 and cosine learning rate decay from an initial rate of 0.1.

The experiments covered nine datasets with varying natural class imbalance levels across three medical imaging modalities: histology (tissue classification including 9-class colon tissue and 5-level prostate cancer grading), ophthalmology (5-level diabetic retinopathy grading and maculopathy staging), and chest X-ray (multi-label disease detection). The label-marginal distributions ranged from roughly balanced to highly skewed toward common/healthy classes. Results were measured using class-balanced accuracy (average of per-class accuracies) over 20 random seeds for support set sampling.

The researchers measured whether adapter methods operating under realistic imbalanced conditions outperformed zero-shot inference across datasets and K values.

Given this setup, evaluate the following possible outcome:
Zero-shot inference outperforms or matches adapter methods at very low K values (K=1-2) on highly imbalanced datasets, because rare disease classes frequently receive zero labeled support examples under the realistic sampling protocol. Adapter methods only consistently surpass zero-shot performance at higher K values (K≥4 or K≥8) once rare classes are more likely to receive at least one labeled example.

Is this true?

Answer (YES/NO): NO